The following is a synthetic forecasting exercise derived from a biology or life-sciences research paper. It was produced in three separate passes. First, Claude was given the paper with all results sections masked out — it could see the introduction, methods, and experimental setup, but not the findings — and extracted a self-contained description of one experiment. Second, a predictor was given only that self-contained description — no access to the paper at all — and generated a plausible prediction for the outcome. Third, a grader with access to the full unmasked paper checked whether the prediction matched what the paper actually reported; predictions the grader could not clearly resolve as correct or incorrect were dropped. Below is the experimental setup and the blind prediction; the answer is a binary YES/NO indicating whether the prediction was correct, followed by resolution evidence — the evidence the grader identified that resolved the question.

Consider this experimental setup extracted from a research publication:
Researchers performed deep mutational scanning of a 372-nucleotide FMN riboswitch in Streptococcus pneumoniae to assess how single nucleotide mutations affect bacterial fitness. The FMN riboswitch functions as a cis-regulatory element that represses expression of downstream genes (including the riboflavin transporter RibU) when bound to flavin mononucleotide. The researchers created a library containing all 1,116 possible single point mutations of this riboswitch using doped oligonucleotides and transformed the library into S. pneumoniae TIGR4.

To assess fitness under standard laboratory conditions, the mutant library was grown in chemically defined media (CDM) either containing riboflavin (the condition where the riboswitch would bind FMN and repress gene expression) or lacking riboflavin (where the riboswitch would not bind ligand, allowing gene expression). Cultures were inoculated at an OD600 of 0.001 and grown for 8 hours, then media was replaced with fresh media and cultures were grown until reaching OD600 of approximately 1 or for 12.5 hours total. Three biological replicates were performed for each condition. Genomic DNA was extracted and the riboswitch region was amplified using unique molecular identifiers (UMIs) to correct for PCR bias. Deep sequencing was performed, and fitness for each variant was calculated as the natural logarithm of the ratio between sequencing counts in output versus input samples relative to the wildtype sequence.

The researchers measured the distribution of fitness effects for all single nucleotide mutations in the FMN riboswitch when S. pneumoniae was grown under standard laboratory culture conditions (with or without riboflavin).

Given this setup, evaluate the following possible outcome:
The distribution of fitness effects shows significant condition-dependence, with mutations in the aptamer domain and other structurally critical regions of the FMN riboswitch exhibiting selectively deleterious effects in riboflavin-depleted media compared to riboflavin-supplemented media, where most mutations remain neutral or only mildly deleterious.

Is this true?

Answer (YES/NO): NO